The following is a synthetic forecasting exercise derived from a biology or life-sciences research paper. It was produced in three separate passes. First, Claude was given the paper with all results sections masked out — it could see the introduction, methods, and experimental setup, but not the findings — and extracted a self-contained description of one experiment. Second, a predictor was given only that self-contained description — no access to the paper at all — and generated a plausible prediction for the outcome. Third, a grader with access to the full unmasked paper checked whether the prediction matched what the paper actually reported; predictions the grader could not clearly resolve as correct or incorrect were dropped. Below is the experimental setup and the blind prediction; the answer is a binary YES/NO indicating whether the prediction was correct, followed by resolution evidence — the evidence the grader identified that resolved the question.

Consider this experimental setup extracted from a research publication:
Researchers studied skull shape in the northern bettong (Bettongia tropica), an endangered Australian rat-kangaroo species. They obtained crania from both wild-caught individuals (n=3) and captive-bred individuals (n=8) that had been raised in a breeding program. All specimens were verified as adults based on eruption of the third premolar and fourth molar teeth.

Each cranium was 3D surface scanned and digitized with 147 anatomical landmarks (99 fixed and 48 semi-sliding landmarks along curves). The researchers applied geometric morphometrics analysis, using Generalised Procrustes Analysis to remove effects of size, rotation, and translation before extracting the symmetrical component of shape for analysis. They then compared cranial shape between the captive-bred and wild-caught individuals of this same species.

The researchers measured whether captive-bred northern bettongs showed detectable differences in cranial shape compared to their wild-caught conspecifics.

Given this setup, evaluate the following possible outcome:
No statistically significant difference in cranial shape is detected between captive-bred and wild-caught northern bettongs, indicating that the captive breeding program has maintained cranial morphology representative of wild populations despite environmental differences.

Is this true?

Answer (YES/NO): NO